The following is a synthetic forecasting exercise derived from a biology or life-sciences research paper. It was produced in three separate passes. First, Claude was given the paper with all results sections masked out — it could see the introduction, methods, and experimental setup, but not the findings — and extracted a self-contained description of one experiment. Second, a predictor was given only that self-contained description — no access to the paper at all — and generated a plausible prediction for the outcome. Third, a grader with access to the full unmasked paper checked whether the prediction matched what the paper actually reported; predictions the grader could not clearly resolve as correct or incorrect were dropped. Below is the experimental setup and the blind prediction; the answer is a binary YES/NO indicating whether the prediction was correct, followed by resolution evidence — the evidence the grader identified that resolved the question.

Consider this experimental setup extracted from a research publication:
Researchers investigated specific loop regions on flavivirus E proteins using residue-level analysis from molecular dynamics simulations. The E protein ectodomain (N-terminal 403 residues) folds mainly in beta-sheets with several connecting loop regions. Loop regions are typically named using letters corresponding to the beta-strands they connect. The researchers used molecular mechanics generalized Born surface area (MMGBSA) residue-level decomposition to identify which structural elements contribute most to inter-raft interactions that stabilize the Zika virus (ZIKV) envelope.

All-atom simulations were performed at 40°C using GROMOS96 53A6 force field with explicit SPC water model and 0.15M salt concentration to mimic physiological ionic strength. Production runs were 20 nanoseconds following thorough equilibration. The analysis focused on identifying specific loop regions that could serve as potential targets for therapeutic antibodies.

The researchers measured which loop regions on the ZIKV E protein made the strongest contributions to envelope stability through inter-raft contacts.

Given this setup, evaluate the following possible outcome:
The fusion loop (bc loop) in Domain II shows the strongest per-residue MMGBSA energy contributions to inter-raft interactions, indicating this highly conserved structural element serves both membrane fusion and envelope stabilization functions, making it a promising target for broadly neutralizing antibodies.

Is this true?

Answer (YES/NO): NO